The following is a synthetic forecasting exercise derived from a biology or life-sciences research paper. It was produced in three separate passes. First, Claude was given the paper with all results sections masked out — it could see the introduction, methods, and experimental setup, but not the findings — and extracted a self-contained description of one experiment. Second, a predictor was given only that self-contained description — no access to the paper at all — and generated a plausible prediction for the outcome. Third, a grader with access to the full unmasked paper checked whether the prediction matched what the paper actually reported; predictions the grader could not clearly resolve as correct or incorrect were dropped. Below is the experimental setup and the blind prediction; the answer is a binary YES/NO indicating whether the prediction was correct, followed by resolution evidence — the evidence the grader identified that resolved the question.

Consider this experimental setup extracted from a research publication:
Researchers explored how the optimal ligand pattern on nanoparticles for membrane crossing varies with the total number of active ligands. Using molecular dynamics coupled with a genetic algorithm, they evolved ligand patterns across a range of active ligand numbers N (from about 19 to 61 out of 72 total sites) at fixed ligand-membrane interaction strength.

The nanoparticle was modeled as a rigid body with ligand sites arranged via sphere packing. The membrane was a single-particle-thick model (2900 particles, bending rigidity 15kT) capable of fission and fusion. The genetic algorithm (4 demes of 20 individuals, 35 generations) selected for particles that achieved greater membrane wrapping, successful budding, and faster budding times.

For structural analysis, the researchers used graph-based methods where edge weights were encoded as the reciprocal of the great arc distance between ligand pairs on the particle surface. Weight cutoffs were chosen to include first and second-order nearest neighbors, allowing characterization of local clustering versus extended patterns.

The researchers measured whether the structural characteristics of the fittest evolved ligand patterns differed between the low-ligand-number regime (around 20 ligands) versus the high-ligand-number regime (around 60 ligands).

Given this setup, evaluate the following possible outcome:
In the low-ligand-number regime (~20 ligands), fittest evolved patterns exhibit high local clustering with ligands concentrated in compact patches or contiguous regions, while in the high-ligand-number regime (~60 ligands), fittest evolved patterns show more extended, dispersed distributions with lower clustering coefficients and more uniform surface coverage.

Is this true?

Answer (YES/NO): NO